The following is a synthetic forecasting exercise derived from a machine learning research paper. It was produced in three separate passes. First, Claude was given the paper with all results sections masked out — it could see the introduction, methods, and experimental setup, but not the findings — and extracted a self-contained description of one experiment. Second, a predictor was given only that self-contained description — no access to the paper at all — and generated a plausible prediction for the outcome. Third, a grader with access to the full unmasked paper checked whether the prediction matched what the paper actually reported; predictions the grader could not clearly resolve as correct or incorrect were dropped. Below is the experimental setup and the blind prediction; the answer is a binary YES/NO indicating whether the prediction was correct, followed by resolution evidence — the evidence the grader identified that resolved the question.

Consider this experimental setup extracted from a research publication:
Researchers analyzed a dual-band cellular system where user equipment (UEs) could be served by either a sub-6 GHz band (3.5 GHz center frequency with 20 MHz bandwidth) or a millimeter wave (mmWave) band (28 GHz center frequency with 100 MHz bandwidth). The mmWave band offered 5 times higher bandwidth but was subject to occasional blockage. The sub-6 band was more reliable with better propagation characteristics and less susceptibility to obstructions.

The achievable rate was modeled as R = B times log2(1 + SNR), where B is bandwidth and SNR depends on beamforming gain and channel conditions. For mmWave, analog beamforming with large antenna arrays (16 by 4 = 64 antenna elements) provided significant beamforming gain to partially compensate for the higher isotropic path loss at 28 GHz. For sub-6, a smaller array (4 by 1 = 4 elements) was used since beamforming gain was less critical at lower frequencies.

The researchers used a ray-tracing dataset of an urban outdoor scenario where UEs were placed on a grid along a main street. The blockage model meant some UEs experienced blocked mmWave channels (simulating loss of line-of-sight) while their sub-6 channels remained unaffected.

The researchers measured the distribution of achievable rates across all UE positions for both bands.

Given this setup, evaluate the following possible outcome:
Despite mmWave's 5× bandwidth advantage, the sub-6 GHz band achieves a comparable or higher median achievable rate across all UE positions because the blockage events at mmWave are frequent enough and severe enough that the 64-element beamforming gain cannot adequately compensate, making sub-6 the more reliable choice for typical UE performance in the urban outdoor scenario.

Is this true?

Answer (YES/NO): YES